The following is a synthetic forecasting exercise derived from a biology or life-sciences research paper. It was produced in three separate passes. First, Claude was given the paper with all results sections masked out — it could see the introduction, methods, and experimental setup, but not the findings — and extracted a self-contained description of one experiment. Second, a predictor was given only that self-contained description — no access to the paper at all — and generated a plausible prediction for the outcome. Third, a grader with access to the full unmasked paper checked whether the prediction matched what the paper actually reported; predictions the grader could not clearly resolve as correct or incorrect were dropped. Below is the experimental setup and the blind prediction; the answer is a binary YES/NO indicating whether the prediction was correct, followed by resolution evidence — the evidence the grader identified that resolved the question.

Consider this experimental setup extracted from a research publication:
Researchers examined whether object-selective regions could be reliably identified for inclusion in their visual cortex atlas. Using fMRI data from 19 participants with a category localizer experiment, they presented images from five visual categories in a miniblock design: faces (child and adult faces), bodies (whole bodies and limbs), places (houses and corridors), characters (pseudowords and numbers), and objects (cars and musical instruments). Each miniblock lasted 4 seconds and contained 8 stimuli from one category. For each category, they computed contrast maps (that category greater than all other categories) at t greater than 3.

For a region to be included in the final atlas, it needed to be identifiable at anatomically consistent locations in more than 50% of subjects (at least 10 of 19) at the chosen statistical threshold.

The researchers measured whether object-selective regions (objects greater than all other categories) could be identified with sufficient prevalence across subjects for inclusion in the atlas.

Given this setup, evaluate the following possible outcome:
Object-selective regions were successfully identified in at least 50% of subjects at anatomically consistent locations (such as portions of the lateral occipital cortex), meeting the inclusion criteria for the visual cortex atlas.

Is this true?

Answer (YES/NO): NO